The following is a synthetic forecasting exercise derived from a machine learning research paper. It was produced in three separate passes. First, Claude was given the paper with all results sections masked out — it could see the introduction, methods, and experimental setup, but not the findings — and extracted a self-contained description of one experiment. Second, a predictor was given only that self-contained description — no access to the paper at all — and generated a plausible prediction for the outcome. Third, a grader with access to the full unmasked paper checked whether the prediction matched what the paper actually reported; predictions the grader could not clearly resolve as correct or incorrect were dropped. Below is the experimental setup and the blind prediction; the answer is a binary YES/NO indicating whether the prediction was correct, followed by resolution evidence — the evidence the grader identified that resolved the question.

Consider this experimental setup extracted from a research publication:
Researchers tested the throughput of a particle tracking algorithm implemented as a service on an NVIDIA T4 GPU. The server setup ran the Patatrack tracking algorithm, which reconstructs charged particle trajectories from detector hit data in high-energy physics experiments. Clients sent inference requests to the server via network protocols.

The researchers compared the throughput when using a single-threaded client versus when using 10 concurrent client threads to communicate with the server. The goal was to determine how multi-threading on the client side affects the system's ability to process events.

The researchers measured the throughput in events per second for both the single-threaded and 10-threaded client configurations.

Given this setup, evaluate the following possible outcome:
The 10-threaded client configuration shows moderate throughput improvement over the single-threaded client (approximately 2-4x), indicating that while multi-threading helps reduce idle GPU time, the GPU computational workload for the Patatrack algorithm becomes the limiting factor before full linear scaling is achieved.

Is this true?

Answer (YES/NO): YES